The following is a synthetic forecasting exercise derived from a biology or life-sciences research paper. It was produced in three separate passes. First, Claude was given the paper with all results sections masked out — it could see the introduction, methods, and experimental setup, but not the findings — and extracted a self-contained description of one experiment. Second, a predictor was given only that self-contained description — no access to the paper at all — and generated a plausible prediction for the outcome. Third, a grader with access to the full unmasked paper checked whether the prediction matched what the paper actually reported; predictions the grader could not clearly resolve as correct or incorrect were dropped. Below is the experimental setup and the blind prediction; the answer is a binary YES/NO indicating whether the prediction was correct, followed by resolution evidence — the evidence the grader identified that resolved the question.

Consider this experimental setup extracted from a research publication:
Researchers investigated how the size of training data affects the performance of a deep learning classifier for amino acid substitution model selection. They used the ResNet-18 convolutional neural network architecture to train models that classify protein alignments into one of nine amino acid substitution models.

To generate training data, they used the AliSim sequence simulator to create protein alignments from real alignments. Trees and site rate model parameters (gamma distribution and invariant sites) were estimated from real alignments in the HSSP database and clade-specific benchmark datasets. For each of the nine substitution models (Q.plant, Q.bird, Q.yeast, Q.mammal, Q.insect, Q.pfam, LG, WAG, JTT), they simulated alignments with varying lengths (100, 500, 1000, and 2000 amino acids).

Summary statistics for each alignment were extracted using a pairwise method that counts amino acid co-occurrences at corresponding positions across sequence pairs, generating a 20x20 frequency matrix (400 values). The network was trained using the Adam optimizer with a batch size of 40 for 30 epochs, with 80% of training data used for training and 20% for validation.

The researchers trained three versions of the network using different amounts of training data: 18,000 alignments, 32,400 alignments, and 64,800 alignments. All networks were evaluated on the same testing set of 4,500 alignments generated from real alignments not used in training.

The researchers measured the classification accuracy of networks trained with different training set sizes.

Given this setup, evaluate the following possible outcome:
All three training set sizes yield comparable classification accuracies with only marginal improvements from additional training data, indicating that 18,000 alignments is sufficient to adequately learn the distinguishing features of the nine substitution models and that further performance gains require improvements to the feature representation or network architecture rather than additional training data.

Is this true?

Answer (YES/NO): NO